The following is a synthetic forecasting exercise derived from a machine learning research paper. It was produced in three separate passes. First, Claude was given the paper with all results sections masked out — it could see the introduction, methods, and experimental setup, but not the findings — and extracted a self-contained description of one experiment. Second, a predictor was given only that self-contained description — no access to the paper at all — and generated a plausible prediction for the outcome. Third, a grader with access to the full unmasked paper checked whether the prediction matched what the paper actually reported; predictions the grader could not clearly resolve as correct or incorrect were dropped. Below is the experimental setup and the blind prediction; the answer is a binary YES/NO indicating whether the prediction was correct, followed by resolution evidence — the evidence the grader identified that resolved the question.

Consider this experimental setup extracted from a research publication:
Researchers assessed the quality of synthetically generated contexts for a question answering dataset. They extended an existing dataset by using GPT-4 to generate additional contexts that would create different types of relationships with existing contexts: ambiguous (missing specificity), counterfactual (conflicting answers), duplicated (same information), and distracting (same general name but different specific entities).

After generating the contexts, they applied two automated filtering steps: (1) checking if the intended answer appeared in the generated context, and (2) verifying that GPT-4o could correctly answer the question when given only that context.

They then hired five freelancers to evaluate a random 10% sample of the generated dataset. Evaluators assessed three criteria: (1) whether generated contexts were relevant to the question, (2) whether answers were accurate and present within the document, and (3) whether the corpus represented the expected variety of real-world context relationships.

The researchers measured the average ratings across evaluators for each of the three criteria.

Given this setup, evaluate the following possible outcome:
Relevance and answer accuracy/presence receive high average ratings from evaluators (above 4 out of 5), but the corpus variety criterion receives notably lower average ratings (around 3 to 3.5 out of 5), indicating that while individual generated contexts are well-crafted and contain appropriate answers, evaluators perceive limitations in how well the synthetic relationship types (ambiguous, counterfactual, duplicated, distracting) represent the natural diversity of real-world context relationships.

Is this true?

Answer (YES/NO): NO